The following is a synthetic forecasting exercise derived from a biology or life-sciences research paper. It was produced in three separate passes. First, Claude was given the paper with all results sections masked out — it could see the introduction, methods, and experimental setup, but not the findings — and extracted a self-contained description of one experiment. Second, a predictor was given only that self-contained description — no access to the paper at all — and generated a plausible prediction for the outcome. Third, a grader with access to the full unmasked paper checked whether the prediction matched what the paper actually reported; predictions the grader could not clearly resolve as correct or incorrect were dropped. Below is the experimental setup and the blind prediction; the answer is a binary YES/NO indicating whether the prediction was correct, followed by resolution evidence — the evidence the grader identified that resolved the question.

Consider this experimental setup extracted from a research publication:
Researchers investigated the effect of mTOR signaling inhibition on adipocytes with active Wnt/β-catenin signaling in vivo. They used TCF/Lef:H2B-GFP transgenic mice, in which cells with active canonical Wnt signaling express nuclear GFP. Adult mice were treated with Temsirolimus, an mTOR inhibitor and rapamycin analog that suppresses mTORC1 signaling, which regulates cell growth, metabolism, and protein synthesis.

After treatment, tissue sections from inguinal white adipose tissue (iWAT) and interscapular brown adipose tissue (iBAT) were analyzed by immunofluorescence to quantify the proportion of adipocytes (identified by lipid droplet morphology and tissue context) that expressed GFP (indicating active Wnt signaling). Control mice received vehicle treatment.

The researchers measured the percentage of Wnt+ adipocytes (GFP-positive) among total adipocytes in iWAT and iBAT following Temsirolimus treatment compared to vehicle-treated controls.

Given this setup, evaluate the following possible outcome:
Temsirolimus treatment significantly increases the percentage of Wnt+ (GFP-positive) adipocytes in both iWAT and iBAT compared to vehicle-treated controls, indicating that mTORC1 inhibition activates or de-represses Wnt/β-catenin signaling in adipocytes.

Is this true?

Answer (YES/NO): NO